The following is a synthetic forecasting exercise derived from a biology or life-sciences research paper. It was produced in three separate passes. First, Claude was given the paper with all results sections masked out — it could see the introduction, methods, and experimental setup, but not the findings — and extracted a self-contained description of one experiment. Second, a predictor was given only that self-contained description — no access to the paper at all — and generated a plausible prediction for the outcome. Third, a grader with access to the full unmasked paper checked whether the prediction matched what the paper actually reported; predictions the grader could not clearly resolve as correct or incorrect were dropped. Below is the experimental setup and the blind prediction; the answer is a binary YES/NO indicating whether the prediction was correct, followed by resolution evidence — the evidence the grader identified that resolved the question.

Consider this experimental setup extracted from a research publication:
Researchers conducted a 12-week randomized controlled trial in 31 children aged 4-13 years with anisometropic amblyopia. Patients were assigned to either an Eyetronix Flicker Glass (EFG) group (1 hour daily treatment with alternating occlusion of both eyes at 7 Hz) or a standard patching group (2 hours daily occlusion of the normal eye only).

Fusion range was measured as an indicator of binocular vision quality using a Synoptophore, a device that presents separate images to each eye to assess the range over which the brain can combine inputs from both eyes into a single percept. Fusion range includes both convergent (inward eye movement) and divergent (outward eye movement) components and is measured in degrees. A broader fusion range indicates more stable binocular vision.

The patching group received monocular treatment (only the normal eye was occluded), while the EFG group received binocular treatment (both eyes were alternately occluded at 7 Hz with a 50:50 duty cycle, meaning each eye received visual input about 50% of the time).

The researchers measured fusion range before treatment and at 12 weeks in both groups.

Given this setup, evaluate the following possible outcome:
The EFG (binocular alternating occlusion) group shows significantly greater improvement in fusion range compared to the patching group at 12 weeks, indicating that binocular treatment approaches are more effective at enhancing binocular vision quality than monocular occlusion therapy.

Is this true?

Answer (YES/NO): NO